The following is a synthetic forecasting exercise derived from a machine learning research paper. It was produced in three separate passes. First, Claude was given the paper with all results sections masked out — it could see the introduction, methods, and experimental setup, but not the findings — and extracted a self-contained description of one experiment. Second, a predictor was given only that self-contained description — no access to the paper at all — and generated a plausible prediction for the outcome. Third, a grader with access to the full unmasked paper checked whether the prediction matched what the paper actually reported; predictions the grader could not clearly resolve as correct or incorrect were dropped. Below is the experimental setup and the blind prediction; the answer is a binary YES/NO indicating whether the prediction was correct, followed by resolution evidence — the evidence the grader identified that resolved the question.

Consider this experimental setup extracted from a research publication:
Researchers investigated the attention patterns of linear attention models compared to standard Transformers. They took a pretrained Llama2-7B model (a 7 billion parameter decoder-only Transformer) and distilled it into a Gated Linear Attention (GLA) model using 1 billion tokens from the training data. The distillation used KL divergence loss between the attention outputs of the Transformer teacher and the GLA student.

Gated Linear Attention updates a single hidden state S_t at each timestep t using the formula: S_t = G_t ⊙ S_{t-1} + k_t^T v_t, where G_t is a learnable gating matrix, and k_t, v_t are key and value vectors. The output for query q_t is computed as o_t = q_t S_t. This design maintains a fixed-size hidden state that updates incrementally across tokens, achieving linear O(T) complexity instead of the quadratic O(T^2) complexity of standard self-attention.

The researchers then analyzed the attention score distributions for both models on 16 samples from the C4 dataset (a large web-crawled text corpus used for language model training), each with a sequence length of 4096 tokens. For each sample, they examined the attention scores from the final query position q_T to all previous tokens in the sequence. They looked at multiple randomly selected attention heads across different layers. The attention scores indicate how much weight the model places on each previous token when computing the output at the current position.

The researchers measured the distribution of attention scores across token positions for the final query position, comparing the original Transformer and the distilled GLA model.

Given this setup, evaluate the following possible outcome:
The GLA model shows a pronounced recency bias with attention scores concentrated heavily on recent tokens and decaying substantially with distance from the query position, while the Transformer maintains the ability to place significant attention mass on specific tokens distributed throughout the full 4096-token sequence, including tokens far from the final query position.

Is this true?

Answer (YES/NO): YES